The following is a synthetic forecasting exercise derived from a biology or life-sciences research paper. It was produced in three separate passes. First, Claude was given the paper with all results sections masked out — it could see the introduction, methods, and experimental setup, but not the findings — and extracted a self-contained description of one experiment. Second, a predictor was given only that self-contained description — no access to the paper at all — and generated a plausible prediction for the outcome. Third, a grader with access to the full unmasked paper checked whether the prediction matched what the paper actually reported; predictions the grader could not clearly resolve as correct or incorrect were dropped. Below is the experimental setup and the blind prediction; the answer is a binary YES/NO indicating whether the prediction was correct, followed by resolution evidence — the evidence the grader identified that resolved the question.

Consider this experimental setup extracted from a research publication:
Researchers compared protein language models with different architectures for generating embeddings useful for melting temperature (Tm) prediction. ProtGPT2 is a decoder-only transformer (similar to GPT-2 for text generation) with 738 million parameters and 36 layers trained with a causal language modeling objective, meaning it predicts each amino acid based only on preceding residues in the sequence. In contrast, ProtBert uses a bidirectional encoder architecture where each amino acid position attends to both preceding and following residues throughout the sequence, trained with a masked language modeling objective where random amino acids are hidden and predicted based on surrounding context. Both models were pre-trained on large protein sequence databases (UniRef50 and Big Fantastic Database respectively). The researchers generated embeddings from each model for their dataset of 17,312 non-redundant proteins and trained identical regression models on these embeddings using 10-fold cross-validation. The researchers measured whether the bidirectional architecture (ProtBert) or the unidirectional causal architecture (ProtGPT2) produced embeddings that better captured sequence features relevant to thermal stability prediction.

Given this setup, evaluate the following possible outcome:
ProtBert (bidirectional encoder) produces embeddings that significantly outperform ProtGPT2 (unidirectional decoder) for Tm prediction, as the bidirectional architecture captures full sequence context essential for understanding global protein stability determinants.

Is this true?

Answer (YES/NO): YES